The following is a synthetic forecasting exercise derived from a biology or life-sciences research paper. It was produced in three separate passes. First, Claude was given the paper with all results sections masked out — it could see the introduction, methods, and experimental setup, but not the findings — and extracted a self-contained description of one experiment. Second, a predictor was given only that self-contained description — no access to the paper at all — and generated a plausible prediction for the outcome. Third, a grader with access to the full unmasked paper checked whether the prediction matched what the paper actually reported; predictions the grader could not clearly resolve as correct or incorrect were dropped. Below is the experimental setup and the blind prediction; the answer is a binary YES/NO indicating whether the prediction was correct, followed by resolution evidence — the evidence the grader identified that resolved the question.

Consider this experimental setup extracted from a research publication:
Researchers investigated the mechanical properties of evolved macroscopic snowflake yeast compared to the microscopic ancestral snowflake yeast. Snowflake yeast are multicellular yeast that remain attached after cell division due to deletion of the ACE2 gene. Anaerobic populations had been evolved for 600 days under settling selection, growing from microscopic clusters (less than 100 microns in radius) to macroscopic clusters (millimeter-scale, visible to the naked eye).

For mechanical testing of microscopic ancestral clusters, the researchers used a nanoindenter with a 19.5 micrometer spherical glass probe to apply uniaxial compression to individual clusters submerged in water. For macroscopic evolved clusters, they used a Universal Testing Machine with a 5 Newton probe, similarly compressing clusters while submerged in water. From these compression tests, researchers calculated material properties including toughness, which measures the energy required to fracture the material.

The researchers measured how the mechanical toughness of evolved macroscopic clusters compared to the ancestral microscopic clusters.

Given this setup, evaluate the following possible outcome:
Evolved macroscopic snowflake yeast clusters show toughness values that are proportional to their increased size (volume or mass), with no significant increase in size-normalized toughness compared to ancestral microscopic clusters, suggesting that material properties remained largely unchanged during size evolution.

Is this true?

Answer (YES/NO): NO